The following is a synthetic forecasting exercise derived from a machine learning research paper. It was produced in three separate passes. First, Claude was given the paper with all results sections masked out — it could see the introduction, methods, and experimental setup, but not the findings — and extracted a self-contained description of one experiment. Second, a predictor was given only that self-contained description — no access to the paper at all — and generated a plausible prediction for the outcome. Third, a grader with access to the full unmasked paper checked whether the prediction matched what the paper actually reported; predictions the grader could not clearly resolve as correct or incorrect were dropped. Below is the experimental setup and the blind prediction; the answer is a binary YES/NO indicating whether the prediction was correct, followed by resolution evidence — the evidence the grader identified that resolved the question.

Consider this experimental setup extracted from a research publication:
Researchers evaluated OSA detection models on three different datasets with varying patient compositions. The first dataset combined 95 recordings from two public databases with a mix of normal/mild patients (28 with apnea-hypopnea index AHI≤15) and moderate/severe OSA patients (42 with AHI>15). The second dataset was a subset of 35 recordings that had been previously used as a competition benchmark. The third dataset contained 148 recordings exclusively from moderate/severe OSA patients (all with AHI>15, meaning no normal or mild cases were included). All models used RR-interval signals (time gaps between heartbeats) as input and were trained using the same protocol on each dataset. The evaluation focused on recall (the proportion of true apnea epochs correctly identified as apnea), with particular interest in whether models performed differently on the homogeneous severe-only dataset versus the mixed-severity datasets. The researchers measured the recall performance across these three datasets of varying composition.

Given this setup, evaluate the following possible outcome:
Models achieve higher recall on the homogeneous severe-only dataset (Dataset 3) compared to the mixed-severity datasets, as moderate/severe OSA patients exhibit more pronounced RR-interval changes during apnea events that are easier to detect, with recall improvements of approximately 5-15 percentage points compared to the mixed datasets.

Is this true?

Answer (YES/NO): NO